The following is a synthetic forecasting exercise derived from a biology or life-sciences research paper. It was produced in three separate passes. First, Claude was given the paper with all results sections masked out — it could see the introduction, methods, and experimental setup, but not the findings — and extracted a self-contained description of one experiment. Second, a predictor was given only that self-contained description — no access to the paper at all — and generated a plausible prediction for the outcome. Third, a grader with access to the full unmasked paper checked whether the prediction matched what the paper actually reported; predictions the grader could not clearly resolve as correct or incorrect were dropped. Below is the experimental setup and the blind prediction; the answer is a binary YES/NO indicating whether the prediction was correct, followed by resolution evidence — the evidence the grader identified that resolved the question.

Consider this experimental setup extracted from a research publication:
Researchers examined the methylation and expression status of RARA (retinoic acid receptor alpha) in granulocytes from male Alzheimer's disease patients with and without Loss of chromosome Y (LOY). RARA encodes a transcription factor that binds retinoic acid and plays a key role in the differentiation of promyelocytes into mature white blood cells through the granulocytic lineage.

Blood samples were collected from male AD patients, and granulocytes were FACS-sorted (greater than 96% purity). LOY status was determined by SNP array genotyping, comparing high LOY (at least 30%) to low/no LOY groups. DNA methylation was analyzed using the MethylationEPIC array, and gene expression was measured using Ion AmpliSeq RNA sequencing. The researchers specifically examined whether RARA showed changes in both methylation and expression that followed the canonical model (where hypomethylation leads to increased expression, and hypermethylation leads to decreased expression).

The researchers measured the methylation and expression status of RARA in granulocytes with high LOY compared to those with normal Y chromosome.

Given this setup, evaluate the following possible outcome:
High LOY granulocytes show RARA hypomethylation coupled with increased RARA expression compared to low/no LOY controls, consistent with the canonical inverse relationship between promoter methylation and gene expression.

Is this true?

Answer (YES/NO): YES